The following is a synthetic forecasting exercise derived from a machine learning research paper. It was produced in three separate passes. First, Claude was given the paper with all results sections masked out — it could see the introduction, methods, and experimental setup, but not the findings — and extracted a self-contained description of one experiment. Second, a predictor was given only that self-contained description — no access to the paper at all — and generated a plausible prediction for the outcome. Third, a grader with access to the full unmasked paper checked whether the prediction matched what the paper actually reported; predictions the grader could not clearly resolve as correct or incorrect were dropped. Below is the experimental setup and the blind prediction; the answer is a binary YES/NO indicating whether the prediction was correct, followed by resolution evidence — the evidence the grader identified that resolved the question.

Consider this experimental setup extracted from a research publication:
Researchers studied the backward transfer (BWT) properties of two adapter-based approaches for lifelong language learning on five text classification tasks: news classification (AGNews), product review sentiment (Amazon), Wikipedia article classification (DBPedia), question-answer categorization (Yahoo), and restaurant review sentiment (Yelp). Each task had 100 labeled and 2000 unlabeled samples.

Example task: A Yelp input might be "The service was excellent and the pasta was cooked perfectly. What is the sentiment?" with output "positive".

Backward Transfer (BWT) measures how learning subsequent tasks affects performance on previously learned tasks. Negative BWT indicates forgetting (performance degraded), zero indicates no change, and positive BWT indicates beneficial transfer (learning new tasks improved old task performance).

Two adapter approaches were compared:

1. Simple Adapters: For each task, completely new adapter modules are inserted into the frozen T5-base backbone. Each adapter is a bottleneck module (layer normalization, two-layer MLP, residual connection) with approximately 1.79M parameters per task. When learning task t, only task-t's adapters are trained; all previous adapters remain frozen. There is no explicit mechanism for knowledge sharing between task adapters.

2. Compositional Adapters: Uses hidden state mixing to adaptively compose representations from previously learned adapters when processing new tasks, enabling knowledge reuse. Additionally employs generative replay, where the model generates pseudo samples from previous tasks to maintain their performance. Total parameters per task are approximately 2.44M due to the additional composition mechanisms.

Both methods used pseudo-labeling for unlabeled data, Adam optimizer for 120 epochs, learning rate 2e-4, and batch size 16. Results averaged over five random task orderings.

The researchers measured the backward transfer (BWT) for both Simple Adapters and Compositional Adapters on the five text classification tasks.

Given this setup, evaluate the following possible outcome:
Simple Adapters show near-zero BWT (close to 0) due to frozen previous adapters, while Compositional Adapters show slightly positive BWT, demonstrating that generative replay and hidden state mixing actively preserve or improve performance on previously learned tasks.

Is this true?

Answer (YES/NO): NO